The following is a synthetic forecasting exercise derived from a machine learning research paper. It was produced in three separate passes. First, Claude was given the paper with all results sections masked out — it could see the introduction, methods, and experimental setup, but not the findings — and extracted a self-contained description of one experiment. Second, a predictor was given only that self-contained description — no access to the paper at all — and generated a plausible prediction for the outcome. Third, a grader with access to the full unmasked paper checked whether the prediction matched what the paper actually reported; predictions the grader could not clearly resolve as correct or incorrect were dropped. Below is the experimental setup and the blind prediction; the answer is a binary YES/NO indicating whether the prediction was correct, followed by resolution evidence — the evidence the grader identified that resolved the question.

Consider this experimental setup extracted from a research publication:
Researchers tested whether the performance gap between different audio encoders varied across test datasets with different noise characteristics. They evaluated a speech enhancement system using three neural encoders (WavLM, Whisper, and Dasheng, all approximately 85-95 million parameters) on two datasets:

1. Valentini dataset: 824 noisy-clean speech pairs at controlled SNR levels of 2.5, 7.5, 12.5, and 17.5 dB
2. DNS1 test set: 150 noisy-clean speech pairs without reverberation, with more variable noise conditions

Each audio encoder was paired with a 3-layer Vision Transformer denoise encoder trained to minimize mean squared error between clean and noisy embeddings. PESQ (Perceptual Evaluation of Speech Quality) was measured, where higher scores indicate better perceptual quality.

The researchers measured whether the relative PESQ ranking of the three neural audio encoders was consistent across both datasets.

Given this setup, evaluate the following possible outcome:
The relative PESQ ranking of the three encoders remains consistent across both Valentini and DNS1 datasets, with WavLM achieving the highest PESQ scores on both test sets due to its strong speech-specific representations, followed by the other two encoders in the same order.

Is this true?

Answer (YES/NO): NO